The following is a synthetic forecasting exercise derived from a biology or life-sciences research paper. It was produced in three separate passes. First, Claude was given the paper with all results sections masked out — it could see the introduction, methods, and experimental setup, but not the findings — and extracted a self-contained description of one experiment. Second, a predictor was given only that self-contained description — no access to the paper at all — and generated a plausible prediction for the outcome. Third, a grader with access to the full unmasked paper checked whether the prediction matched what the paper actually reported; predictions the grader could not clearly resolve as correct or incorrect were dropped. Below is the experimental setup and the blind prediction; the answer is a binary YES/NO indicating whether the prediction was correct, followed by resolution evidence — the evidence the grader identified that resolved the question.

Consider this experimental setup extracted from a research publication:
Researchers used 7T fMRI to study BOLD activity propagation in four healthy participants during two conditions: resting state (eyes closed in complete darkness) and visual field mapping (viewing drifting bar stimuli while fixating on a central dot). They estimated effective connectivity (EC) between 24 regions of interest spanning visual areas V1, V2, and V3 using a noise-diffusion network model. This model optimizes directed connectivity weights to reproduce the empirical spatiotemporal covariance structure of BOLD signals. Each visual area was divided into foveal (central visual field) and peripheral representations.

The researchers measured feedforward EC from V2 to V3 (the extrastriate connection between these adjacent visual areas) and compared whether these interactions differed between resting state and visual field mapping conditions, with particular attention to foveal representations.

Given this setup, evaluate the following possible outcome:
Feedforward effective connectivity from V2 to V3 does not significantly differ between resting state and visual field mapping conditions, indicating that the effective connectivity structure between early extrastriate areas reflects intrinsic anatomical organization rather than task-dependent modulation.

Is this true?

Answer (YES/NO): NO